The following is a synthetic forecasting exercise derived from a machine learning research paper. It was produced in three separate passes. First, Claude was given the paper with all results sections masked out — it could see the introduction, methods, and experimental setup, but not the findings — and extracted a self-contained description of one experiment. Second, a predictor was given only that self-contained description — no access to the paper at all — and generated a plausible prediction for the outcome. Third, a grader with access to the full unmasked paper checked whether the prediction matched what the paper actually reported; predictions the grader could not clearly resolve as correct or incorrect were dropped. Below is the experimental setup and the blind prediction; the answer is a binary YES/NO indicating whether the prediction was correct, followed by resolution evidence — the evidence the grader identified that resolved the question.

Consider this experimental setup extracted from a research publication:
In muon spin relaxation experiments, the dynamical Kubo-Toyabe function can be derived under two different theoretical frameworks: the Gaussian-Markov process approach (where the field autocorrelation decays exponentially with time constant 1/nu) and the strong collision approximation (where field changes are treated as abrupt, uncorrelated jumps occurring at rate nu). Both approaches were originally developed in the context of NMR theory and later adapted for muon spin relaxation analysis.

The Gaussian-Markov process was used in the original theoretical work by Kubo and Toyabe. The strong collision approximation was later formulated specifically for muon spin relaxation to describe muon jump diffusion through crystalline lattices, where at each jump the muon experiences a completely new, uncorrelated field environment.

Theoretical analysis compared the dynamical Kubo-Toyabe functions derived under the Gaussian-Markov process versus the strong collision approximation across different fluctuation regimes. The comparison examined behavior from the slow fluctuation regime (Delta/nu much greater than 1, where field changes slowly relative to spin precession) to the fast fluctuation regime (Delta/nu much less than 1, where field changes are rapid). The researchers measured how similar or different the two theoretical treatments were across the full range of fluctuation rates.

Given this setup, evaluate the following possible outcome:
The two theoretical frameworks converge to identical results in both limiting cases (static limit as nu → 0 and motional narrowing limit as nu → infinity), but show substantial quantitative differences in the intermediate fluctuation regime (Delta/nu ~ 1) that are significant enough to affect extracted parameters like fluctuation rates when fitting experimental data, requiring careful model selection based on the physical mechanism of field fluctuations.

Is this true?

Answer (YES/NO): NO